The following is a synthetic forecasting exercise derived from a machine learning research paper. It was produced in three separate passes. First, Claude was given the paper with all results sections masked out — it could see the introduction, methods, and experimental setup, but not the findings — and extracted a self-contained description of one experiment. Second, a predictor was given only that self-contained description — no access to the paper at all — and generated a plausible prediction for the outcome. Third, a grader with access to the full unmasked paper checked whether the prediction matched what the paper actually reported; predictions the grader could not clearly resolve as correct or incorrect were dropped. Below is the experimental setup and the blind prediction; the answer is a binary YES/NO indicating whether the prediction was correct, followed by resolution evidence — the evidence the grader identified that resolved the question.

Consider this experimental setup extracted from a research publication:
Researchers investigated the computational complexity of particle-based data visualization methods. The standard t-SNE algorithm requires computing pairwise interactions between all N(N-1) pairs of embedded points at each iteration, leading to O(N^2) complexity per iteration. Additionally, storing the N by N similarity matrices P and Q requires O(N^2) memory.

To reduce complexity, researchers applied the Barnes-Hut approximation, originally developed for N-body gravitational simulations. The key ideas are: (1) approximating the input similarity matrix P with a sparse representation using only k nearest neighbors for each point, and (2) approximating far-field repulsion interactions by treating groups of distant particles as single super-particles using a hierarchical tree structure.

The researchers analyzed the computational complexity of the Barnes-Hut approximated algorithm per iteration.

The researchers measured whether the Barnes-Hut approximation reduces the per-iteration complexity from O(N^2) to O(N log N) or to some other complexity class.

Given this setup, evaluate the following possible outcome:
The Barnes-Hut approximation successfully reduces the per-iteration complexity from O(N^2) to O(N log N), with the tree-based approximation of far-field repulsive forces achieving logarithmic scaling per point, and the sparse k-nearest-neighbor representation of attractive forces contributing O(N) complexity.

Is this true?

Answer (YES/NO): YES